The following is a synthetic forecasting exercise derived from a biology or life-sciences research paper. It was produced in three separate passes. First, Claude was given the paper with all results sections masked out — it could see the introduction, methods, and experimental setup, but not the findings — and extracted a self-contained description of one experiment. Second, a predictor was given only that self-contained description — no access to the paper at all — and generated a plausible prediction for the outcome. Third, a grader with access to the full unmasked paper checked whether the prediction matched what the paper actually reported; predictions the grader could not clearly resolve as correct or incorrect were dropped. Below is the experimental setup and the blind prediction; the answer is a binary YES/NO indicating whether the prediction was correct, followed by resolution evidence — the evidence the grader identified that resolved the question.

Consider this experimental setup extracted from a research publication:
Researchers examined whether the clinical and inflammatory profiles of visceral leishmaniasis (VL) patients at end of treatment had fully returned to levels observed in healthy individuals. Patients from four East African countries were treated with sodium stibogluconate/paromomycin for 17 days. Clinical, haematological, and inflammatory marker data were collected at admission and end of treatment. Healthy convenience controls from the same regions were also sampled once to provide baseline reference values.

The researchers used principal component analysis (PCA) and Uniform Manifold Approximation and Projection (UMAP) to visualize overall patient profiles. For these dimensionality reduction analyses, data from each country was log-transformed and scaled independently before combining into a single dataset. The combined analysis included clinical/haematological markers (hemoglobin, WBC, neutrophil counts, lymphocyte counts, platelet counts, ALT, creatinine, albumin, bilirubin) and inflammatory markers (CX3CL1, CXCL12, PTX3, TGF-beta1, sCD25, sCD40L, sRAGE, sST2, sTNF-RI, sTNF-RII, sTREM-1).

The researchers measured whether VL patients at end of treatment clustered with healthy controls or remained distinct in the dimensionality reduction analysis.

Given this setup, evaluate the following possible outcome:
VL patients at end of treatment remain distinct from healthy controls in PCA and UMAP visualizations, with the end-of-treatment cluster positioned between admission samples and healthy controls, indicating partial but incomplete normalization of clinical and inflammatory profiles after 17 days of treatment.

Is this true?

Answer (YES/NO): YES